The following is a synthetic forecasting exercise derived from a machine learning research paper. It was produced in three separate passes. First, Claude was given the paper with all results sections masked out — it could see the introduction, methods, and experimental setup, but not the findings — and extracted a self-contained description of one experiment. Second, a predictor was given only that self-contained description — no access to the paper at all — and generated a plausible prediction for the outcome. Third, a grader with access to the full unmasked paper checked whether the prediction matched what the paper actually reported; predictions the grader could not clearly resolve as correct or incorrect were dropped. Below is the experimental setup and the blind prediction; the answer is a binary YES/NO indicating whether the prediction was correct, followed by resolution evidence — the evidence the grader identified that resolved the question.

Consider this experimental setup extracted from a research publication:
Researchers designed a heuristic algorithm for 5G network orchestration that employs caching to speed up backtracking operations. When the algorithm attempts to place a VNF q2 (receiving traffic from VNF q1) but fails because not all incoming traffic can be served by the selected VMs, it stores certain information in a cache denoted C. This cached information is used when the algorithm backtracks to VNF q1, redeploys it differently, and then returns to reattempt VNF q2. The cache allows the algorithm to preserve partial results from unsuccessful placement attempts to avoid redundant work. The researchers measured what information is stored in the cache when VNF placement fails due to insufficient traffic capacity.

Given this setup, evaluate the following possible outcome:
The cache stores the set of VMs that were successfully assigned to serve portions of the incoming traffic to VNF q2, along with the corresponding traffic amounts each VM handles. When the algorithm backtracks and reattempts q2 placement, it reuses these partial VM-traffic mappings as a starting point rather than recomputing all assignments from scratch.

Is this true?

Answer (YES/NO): NO